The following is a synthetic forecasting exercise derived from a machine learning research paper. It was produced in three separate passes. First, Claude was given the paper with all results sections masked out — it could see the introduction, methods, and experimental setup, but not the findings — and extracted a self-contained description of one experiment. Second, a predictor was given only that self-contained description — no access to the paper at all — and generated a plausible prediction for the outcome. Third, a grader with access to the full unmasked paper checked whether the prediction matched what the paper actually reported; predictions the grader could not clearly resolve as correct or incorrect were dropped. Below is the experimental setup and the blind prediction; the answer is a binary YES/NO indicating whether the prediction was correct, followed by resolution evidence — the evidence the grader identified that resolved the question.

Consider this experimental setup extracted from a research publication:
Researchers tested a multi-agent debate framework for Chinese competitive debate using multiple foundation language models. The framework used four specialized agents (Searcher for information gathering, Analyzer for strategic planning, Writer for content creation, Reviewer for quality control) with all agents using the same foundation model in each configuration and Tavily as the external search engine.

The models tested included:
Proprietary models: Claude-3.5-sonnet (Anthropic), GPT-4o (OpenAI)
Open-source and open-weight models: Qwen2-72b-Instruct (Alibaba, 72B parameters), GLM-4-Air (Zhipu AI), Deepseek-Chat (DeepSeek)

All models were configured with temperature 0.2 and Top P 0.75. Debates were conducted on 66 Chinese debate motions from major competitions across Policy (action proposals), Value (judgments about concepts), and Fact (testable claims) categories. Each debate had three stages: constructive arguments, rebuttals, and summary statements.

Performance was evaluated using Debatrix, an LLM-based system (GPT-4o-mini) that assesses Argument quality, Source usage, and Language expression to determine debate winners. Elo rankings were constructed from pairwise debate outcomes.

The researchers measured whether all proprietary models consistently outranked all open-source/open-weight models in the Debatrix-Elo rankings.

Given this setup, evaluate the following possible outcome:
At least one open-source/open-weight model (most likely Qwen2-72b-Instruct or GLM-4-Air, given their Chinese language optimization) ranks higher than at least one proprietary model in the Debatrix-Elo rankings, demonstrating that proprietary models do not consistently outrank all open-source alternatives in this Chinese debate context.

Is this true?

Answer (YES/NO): YES